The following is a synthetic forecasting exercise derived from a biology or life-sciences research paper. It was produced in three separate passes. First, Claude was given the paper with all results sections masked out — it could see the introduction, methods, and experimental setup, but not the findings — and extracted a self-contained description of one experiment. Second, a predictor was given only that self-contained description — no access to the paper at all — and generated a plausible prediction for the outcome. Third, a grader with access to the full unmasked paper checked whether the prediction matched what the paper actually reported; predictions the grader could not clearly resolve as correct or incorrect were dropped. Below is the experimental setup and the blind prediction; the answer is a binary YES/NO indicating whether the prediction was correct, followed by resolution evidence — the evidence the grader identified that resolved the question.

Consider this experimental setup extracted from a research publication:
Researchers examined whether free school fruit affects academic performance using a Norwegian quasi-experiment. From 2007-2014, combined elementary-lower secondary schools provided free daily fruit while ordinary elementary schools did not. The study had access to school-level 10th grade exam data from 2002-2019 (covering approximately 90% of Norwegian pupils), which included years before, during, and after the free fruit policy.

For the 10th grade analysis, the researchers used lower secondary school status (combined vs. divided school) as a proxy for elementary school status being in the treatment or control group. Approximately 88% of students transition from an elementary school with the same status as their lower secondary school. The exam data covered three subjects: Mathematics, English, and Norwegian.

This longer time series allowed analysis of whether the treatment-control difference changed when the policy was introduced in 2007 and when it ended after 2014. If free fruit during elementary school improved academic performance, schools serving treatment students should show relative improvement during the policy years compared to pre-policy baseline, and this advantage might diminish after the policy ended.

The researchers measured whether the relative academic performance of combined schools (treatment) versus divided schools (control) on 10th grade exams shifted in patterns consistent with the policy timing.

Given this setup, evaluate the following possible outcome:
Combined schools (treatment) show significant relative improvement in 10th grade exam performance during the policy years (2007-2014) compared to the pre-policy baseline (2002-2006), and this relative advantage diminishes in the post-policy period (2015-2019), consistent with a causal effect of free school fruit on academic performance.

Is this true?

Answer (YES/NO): NO